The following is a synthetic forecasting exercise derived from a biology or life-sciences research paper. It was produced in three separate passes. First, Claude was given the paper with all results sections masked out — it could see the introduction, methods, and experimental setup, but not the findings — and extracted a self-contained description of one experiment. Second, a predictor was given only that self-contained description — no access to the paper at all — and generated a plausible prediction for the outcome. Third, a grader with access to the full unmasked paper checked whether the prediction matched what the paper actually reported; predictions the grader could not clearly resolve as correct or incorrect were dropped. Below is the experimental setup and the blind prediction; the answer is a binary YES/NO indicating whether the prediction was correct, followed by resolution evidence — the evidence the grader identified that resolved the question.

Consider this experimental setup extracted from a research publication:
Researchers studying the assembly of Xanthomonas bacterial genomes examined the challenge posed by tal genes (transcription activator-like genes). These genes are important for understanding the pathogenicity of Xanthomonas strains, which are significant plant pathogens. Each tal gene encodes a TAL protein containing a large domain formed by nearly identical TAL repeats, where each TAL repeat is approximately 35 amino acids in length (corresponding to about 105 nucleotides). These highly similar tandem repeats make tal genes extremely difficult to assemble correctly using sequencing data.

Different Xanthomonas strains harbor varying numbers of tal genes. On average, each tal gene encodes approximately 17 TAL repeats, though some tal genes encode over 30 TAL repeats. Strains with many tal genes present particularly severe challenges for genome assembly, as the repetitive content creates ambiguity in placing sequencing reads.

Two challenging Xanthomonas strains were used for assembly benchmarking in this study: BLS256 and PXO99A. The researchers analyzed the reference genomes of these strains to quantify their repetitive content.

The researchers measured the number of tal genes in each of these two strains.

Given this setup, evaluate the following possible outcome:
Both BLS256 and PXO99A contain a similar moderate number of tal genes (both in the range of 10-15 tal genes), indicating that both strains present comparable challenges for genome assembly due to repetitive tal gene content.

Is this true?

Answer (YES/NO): NO